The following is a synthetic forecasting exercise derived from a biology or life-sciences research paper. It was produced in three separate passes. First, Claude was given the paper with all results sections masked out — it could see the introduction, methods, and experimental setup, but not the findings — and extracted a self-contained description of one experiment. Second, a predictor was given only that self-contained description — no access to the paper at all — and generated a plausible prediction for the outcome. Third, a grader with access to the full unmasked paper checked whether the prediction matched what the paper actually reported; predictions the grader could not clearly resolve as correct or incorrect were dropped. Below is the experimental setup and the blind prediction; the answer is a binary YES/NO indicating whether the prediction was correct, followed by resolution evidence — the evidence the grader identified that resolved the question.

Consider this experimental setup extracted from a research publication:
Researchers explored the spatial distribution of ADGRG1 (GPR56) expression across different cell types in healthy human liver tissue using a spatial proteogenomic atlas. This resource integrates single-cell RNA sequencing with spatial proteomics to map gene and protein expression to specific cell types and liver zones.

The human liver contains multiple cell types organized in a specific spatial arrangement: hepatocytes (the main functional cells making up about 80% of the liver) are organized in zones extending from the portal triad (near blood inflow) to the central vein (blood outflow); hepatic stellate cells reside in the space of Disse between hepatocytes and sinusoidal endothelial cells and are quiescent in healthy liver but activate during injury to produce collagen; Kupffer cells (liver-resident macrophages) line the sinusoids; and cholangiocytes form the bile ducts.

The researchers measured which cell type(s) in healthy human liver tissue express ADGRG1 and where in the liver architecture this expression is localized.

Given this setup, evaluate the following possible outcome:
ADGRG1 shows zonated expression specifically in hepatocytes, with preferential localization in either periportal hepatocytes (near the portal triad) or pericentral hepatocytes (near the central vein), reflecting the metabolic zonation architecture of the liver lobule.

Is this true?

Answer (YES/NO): NO